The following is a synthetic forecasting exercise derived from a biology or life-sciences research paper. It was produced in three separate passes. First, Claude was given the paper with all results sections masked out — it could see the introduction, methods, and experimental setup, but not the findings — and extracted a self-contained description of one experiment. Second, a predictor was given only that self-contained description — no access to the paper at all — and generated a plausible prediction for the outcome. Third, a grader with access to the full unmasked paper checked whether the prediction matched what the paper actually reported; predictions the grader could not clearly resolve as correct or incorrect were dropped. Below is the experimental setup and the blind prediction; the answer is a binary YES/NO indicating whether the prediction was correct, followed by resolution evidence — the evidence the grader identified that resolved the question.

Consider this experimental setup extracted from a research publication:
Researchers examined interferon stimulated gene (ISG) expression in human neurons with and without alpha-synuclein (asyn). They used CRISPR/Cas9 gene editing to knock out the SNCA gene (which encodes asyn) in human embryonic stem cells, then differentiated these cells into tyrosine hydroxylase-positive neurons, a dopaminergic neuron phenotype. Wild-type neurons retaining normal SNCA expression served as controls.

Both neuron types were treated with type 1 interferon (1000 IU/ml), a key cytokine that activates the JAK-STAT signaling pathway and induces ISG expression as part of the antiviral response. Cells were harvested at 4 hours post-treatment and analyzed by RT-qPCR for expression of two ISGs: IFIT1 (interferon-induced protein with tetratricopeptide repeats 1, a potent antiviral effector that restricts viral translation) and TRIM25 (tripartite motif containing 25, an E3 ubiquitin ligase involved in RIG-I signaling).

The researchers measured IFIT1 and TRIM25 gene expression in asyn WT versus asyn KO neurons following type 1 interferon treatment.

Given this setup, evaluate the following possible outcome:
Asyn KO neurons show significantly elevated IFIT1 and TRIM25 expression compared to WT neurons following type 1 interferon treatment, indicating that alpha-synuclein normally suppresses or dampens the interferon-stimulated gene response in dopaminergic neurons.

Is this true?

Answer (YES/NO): NO